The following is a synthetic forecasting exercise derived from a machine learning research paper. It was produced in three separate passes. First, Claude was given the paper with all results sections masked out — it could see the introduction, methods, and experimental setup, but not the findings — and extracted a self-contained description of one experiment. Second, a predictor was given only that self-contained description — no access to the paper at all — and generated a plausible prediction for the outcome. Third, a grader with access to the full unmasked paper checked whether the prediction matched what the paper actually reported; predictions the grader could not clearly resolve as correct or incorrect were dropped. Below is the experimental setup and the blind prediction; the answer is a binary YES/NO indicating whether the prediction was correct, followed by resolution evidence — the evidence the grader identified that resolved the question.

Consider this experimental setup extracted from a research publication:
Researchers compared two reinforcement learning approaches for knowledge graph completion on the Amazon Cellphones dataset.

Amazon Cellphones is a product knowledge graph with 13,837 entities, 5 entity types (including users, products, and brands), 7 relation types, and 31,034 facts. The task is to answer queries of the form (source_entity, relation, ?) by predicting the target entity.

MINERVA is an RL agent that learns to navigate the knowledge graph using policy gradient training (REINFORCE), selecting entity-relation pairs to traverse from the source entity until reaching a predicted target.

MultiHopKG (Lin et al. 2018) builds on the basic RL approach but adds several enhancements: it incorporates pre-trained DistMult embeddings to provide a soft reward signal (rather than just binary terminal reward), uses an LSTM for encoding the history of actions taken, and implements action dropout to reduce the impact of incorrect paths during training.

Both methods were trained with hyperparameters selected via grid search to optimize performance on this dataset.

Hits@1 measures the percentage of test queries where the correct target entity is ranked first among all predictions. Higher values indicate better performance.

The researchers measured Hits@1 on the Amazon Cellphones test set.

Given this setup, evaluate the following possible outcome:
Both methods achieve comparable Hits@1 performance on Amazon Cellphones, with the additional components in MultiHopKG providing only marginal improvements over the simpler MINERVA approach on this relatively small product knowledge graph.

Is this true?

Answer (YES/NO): NO